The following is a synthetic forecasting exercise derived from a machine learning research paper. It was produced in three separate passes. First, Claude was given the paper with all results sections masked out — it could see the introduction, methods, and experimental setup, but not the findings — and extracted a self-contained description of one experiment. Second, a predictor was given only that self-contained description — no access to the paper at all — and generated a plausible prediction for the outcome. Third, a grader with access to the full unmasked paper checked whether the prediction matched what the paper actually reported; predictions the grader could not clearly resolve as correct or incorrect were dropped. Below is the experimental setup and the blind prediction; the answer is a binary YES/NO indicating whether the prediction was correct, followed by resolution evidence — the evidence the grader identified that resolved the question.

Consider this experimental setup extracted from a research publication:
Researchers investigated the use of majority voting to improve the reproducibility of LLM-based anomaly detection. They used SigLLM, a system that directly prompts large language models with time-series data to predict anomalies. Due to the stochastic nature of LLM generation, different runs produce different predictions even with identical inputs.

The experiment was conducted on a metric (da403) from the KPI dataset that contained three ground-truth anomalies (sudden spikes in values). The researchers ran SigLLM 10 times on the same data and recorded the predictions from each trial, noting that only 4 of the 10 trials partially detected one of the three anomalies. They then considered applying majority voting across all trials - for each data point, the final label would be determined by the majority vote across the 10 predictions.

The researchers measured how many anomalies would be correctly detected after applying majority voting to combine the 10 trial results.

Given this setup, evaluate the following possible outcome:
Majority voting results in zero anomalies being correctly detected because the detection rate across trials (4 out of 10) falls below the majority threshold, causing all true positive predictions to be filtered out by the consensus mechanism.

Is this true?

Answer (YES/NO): YES